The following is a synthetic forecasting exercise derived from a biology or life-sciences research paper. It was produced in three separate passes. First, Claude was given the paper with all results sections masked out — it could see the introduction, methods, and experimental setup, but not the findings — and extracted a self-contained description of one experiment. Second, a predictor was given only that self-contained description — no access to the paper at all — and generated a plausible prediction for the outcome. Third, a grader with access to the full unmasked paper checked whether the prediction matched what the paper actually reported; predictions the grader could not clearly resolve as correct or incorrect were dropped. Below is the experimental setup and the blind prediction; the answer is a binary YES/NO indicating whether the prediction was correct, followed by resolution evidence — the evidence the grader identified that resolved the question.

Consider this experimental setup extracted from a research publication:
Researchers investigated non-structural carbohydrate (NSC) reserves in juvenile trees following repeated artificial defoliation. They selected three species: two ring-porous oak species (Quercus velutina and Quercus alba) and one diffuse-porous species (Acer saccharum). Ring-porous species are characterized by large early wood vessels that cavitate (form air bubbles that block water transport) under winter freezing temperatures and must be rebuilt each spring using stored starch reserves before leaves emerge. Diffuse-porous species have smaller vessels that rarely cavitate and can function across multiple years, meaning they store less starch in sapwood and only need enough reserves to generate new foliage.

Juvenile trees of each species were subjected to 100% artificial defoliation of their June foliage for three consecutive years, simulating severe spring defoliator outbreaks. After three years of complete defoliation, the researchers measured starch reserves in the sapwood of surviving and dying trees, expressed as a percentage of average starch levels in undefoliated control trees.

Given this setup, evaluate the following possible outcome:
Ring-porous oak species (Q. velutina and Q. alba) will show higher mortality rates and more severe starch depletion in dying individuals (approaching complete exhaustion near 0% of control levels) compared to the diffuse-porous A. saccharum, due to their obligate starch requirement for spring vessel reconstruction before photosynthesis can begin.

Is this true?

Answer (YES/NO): NO